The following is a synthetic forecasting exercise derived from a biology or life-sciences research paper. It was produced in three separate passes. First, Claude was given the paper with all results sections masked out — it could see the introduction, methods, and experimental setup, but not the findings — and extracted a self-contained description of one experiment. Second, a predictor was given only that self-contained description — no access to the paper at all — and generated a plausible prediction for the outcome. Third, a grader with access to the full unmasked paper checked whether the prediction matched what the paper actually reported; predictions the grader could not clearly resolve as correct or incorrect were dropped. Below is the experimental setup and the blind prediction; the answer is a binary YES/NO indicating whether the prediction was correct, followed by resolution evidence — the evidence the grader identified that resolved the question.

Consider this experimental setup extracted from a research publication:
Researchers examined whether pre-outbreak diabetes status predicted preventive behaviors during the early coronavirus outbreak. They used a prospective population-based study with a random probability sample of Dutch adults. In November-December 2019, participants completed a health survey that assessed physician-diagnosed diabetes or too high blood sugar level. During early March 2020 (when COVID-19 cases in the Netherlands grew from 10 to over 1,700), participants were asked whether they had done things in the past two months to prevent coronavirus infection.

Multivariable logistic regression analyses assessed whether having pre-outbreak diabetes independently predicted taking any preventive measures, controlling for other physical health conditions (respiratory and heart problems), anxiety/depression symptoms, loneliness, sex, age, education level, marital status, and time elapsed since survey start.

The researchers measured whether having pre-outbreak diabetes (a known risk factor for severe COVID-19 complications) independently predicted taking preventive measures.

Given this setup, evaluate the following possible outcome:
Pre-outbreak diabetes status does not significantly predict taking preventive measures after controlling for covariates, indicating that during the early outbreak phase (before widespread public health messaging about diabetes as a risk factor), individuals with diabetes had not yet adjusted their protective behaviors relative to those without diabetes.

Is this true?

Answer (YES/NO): YES